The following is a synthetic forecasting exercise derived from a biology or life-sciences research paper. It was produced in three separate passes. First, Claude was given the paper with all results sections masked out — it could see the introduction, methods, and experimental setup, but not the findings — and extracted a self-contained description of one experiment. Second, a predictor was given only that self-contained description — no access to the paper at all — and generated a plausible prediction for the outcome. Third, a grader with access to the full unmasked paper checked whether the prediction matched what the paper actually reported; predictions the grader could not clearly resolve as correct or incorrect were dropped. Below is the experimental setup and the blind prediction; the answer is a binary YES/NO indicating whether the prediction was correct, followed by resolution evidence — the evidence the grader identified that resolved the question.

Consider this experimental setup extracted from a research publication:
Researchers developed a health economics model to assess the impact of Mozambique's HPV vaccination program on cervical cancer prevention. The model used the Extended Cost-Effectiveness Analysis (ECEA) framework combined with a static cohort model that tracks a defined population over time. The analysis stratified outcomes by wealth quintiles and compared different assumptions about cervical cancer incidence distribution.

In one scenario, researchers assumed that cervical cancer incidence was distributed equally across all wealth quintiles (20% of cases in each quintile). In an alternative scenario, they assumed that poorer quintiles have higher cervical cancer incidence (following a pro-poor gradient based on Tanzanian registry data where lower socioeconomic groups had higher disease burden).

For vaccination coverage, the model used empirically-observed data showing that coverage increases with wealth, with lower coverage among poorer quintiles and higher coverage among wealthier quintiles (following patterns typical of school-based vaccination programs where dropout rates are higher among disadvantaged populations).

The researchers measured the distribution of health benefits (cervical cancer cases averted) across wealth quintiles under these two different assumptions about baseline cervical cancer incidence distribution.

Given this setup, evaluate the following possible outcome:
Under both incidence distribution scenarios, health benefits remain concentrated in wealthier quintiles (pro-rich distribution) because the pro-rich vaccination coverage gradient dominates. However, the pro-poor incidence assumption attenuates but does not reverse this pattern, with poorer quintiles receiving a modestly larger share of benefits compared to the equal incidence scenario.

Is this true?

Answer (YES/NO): NO